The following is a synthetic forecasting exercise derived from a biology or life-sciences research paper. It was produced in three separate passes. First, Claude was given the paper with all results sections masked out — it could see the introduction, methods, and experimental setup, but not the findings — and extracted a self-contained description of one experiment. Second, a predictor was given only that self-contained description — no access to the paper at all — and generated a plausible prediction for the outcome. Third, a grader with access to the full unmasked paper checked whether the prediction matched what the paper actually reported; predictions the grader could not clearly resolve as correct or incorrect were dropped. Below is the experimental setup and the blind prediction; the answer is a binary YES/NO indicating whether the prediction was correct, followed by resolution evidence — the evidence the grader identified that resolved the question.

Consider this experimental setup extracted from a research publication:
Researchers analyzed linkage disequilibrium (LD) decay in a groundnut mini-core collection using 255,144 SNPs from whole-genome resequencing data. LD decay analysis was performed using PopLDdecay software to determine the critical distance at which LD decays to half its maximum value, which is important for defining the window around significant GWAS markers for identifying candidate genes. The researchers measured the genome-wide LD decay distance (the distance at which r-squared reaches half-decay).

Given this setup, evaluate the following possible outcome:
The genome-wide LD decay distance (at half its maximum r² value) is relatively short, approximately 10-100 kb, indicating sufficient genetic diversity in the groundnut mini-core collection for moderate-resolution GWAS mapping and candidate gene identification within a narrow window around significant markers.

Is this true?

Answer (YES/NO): YES